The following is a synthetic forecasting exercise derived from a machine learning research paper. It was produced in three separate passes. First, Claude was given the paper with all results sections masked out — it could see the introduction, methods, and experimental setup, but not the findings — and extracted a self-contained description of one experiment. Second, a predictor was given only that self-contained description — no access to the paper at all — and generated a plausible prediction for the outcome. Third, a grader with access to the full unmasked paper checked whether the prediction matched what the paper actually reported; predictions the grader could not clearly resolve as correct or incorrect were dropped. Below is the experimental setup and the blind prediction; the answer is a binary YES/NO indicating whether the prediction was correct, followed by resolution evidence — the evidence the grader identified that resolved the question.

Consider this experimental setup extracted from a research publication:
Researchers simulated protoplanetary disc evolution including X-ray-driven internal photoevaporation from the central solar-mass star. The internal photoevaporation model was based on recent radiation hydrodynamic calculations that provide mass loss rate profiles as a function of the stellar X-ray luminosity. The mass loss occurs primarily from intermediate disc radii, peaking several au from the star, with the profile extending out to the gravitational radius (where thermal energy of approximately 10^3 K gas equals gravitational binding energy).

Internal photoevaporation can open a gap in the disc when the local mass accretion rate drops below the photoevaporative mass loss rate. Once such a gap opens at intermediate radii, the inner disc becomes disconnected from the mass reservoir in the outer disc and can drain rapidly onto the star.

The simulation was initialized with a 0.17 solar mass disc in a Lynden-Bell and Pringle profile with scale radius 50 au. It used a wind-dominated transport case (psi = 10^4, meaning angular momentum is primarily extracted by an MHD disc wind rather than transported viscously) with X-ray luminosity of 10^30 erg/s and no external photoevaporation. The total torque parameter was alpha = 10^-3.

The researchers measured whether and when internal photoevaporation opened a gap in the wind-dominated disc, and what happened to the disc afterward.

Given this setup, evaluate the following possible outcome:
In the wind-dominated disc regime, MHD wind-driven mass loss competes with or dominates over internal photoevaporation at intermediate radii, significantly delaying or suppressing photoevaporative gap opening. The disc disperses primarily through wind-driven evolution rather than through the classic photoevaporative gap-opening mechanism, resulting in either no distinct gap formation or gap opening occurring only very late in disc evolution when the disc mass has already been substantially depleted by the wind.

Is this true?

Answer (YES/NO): NO